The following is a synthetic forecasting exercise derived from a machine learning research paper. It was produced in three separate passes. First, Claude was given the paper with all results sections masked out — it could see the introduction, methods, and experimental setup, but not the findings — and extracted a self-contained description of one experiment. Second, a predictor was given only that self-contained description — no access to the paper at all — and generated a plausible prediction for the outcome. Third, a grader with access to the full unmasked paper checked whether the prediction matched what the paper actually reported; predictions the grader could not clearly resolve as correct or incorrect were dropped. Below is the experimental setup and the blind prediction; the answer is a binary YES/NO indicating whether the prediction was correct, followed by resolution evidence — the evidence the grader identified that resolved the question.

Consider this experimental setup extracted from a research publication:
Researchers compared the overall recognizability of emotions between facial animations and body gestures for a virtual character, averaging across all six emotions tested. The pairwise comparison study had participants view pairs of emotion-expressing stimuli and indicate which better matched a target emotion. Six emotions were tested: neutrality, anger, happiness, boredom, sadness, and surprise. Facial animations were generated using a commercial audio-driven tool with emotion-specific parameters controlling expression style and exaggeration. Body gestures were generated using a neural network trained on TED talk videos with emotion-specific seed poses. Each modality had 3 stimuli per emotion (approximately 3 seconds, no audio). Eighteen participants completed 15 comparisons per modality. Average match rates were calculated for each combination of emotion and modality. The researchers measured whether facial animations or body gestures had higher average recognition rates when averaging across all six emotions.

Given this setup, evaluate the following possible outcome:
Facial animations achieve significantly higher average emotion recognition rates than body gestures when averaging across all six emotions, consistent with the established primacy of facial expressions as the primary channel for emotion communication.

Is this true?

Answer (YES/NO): NO